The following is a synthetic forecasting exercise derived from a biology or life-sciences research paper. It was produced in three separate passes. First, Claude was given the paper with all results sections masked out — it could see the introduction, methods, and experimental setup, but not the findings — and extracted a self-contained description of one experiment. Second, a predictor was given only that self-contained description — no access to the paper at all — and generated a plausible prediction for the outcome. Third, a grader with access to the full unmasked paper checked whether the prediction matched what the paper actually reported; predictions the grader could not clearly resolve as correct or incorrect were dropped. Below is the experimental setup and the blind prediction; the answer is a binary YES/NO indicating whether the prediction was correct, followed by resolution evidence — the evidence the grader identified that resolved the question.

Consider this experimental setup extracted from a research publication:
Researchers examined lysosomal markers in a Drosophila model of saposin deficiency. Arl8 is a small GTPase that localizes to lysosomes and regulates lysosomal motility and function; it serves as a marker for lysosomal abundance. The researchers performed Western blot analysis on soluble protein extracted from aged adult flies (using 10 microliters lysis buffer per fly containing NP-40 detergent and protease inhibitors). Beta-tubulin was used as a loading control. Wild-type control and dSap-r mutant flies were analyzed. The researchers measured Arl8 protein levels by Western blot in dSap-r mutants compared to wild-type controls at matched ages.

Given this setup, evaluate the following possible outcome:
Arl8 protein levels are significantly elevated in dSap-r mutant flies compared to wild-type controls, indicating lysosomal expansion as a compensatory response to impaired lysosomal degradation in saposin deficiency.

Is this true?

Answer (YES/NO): YES